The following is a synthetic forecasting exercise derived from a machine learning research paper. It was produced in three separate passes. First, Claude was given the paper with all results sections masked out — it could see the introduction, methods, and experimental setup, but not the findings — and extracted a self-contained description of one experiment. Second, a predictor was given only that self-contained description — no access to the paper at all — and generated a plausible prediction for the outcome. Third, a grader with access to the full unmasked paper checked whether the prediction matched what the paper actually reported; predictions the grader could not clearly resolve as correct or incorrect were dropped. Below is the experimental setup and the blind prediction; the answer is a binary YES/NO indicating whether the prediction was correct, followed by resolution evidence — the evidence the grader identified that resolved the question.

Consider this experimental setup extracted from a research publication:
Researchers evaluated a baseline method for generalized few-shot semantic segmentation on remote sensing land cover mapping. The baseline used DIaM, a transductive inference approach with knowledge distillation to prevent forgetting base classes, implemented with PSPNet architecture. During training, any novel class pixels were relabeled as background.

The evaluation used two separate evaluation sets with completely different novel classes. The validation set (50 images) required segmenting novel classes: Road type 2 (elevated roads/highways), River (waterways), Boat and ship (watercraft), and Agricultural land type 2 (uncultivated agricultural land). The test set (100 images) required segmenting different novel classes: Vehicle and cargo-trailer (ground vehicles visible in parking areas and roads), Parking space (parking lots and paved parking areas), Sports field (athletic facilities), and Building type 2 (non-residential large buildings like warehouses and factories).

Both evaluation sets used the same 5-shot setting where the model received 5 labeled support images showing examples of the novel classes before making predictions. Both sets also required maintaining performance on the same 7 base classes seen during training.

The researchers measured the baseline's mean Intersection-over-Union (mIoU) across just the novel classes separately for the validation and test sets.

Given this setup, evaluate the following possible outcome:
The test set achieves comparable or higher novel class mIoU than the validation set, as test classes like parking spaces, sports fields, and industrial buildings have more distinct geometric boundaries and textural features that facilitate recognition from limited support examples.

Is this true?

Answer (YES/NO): YES